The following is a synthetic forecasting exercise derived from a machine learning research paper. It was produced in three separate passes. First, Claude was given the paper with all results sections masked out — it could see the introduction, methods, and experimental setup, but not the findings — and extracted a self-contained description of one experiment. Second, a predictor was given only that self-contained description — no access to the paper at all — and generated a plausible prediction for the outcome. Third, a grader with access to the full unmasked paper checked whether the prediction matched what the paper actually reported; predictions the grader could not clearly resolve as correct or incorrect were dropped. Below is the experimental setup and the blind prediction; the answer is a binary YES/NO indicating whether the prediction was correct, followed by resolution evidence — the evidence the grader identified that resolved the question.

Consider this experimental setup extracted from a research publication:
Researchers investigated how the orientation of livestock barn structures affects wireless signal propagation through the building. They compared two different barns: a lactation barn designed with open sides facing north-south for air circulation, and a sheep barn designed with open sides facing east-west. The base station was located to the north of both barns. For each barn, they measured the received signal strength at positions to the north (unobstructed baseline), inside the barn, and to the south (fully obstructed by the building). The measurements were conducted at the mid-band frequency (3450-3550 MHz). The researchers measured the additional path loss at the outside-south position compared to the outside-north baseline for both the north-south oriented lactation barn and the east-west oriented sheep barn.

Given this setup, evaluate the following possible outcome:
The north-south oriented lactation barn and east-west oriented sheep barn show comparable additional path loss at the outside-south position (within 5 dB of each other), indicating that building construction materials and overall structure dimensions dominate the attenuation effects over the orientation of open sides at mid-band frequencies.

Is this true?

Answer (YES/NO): NO